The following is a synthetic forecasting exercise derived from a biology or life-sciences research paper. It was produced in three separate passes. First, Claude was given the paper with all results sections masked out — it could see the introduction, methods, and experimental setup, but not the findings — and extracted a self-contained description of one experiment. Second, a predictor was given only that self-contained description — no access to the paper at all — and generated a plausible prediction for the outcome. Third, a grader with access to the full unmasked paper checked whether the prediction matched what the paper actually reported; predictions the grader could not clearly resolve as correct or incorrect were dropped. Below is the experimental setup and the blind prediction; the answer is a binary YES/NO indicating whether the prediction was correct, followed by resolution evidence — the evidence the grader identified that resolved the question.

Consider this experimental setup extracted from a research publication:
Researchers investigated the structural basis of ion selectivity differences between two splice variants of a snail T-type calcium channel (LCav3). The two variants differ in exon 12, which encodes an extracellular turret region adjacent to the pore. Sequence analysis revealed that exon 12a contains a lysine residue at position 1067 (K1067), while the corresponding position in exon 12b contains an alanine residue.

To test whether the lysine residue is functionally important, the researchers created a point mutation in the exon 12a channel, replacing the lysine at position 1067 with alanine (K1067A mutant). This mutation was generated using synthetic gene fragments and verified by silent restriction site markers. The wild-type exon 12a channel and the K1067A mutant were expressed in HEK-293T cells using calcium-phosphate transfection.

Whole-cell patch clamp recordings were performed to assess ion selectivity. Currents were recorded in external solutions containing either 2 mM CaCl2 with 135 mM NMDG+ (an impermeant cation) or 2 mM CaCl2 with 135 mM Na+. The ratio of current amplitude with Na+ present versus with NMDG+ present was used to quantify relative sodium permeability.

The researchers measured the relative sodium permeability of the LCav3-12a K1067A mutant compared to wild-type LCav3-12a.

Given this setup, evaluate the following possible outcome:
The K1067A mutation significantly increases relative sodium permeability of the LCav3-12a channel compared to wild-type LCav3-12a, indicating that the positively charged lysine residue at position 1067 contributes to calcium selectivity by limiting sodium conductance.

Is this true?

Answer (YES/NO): NO